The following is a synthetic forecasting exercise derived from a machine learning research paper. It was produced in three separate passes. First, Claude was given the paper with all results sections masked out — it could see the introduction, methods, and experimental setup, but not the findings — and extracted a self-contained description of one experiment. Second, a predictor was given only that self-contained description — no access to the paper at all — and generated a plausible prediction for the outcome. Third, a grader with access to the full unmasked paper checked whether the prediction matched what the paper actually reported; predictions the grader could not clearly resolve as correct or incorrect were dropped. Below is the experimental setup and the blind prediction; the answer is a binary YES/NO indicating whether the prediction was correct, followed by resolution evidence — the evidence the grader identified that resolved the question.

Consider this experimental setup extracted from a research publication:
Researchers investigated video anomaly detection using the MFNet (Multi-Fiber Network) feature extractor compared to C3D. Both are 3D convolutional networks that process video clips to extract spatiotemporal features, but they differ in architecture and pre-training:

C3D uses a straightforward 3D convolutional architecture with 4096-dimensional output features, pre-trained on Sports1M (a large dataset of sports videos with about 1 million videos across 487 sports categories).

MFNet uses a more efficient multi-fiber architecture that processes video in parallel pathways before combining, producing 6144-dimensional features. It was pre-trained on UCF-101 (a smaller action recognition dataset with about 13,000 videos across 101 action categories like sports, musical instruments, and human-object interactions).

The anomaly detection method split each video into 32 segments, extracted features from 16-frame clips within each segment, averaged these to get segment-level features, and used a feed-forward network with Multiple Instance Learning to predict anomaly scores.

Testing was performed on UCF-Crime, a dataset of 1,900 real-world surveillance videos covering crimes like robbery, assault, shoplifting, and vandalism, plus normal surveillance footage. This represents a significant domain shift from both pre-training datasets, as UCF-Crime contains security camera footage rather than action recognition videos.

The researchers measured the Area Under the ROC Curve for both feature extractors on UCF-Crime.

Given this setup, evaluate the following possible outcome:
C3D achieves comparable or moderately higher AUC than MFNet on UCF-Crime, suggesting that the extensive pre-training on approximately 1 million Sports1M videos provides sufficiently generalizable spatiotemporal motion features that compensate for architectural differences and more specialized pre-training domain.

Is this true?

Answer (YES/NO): NO